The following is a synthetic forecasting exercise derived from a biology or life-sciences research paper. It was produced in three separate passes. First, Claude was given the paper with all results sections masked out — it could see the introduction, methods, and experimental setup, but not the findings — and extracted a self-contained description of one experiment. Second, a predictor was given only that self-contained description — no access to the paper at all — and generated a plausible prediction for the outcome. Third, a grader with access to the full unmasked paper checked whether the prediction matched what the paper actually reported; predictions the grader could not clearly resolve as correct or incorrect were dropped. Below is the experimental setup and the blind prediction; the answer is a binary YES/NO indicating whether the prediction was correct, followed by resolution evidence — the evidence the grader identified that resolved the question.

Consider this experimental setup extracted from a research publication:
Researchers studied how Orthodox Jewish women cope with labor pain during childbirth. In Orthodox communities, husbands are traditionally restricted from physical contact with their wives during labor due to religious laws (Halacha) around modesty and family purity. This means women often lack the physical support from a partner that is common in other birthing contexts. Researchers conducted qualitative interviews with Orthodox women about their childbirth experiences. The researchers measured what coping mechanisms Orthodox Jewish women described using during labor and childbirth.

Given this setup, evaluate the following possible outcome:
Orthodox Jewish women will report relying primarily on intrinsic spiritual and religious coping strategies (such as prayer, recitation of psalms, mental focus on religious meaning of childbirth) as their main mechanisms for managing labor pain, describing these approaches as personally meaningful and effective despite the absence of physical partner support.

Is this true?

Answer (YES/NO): YES